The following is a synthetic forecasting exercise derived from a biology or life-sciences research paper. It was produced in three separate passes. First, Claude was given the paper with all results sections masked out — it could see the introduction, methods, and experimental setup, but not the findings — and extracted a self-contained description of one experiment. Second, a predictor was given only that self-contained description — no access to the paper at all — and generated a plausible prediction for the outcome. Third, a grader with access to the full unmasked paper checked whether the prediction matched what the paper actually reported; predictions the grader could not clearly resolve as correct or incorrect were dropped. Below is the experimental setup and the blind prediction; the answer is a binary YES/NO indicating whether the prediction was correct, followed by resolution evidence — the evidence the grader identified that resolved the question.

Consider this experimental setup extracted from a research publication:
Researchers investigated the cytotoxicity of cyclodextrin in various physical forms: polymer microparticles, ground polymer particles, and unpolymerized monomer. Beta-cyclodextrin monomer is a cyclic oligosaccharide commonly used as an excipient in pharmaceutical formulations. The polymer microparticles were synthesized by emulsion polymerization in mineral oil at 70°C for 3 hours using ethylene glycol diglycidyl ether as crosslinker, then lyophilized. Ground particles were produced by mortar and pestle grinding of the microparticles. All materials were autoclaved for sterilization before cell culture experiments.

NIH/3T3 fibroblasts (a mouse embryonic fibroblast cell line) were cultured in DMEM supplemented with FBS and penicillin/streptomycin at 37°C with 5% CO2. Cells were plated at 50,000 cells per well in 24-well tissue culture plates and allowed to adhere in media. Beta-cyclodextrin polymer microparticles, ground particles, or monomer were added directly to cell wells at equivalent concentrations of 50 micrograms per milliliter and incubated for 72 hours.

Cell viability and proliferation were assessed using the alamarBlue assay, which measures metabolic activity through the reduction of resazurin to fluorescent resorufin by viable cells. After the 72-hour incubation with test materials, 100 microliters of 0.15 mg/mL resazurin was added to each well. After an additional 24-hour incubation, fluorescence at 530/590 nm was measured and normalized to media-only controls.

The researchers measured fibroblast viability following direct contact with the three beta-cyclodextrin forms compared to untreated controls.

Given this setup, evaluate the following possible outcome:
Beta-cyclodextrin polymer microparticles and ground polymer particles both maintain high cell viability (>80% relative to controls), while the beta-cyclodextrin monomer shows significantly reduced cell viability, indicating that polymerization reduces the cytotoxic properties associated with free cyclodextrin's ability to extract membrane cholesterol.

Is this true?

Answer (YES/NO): YES